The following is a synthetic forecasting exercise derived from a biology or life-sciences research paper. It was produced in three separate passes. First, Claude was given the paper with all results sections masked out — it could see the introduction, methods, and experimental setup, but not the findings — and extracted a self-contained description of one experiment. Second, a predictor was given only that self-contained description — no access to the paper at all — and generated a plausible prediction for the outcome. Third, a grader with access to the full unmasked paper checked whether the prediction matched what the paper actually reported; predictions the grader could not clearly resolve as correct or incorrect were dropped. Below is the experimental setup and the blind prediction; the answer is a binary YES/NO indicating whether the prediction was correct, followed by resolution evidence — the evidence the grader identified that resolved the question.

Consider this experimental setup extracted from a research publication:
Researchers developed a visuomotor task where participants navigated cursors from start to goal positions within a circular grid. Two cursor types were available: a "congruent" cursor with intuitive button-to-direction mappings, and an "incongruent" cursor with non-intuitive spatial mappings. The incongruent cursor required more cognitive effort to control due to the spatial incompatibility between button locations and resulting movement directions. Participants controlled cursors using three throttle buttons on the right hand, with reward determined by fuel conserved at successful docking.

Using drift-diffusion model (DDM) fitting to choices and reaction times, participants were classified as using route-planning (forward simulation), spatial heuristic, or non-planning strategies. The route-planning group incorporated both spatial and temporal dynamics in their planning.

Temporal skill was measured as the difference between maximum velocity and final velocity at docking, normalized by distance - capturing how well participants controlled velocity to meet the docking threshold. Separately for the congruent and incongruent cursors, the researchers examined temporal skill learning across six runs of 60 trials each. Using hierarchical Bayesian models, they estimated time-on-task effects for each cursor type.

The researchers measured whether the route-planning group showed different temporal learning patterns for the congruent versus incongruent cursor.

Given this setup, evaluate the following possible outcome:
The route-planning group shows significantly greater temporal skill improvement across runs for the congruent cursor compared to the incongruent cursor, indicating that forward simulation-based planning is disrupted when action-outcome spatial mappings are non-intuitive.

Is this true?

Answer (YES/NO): NO